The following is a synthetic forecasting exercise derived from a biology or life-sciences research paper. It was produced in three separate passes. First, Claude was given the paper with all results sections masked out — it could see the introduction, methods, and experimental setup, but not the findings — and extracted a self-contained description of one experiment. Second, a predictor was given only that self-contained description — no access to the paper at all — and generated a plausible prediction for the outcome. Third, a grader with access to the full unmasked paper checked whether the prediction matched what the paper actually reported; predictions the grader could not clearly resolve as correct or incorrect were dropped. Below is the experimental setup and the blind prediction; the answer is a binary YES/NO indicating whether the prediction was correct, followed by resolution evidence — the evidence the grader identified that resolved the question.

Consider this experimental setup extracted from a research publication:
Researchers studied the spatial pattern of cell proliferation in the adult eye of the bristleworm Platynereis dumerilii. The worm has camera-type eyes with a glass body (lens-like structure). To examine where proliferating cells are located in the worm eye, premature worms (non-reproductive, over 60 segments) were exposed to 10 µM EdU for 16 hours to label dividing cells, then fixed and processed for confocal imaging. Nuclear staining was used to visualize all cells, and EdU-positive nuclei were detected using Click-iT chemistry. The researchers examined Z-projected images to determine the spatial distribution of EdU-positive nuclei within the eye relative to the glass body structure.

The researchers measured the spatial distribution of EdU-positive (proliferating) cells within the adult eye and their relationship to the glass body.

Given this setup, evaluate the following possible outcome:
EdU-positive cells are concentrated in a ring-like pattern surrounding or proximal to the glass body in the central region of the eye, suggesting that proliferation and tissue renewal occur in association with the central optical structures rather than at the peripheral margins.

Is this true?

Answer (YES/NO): YES